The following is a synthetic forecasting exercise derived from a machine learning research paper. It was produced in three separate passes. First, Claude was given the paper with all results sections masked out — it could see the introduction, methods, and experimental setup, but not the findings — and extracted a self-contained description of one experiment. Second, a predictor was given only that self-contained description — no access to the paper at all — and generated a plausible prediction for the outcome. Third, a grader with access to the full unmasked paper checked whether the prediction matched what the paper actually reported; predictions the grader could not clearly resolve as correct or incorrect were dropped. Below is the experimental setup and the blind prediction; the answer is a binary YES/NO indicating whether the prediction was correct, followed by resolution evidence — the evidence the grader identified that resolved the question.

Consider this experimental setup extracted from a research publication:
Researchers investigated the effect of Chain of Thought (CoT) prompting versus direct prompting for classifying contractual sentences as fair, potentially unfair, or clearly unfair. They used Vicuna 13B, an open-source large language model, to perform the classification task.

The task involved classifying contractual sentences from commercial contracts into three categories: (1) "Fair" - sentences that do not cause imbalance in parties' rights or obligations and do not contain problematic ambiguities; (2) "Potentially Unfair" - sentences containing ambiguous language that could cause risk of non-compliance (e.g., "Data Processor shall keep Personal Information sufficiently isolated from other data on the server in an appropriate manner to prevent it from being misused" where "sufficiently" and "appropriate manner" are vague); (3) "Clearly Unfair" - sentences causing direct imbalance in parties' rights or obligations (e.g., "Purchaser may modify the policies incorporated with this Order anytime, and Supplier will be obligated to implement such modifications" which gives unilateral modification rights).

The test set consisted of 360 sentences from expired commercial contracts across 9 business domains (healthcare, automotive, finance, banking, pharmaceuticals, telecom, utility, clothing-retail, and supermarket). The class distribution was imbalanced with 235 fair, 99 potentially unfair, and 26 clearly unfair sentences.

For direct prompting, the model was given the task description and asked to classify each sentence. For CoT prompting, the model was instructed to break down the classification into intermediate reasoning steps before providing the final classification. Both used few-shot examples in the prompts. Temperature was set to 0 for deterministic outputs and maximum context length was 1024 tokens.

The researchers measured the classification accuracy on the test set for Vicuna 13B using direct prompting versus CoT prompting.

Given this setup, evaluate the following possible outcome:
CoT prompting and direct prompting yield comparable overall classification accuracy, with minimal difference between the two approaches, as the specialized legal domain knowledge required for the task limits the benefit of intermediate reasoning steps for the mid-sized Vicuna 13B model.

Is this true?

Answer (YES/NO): NO